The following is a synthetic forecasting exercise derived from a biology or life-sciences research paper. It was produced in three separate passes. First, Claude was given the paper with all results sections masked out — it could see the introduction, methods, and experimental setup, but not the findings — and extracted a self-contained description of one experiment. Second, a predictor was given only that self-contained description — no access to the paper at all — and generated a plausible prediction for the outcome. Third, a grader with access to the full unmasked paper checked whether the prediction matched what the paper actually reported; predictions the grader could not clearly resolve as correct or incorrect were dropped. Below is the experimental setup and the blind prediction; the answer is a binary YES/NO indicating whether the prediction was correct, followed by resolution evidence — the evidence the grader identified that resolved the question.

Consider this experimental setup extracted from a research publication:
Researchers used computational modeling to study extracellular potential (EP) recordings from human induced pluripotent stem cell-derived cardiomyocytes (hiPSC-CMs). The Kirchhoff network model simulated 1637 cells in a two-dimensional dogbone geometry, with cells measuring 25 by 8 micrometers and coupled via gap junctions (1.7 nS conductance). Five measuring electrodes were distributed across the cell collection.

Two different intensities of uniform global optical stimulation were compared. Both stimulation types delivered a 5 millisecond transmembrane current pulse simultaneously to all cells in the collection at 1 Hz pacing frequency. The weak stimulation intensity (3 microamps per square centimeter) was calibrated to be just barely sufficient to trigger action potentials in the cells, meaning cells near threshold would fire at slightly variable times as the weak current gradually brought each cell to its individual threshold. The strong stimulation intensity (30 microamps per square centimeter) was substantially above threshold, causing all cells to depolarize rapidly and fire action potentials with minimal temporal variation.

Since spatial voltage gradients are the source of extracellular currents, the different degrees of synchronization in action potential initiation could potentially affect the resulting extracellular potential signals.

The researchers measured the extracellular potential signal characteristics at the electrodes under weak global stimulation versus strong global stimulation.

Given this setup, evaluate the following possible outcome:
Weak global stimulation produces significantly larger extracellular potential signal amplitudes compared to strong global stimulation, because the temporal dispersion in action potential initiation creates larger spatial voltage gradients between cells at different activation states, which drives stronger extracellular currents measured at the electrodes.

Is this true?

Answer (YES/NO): YES